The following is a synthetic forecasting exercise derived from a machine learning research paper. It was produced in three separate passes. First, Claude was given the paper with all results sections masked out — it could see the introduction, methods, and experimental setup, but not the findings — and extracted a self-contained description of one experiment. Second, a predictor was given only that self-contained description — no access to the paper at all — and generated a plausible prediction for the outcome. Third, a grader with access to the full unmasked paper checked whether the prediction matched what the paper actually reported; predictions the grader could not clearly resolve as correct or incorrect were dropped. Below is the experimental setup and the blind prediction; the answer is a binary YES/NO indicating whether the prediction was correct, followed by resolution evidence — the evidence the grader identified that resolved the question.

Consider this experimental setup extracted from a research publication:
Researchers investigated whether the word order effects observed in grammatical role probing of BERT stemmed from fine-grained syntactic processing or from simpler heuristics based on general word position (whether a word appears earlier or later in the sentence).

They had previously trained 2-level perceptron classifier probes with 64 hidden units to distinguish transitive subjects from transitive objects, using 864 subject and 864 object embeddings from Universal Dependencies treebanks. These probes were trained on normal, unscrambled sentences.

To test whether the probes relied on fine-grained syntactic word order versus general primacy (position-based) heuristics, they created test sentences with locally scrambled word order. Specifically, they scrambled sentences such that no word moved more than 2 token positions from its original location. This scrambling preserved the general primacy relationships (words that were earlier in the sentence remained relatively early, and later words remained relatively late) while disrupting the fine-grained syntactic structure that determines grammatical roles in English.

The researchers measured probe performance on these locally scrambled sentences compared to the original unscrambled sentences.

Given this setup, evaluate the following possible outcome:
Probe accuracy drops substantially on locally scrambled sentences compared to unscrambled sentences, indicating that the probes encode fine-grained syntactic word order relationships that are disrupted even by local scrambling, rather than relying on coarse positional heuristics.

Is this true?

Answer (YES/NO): YES